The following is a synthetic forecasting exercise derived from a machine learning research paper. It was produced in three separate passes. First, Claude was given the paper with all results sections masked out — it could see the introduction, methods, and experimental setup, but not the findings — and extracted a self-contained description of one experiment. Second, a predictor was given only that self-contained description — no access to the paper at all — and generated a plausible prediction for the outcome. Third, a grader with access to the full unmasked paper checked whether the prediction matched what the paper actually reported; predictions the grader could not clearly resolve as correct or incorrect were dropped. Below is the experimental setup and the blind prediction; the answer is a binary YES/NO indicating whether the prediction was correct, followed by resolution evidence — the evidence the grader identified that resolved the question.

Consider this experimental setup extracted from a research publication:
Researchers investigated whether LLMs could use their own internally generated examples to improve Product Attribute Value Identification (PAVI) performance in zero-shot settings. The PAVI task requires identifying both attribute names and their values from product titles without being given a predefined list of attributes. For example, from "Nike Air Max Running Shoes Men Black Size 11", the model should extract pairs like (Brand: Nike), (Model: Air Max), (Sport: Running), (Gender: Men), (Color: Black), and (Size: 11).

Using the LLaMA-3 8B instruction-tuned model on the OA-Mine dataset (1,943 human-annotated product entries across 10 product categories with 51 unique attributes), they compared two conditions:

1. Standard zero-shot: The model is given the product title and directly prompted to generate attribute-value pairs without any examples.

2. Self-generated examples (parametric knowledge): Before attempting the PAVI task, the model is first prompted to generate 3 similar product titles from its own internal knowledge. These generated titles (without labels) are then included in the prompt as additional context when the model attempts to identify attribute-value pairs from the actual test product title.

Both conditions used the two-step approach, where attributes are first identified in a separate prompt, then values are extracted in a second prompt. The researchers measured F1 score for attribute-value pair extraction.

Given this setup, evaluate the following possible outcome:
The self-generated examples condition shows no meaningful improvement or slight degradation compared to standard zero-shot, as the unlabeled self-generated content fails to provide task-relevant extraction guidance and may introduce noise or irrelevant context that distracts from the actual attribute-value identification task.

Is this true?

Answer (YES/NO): NO